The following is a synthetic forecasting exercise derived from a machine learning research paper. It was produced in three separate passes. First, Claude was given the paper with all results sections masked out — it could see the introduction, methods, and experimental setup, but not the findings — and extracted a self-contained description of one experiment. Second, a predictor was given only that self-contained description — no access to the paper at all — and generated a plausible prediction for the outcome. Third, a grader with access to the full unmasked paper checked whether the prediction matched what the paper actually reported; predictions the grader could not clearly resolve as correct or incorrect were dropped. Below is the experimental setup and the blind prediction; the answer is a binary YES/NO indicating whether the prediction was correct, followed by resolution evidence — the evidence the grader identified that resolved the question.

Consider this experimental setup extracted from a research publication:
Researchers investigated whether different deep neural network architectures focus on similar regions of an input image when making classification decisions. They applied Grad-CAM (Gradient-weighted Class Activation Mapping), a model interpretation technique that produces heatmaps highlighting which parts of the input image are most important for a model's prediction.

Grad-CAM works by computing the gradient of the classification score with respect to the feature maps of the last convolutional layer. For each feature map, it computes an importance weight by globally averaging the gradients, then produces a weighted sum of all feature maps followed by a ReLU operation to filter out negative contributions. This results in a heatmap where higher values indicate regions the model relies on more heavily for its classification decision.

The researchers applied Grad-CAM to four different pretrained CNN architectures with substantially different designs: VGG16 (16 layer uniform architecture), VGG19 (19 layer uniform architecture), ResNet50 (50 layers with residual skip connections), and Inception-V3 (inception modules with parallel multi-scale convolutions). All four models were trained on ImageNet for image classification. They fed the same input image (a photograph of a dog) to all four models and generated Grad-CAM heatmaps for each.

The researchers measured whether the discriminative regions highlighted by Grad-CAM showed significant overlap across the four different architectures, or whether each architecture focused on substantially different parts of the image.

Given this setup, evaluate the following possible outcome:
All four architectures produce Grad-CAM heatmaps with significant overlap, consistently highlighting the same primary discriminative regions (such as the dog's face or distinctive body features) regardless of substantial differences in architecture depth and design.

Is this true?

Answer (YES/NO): YES